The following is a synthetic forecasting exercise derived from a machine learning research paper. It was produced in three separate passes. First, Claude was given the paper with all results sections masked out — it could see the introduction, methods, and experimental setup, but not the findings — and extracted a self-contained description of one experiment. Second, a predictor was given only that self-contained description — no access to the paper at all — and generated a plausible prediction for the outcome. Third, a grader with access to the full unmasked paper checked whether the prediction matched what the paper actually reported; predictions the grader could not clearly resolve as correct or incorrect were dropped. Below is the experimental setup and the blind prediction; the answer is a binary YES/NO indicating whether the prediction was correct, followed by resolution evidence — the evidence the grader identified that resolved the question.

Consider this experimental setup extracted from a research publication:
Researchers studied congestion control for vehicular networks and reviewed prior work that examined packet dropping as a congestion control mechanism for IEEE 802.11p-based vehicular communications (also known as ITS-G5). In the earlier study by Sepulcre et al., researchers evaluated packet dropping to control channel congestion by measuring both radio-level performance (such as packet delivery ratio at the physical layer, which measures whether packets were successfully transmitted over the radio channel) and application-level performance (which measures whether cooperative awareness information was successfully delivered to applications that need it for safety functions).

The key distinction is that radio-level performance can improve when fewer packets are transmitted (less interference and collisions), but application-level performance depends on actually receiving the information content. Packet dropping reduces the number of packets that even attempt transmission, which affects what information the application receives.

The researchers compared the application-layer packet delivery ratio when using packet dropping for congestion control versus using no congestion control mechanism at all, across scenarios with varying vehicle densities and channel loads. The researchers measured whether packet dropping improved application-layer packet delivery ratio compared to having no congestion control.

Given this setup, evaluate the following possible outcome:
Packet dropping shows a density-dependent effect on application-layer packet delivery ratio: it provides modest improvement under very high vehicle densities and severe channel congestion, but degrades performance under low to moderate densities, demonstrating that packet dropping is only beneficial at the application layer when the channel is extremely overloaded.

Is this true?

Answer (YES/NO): NO